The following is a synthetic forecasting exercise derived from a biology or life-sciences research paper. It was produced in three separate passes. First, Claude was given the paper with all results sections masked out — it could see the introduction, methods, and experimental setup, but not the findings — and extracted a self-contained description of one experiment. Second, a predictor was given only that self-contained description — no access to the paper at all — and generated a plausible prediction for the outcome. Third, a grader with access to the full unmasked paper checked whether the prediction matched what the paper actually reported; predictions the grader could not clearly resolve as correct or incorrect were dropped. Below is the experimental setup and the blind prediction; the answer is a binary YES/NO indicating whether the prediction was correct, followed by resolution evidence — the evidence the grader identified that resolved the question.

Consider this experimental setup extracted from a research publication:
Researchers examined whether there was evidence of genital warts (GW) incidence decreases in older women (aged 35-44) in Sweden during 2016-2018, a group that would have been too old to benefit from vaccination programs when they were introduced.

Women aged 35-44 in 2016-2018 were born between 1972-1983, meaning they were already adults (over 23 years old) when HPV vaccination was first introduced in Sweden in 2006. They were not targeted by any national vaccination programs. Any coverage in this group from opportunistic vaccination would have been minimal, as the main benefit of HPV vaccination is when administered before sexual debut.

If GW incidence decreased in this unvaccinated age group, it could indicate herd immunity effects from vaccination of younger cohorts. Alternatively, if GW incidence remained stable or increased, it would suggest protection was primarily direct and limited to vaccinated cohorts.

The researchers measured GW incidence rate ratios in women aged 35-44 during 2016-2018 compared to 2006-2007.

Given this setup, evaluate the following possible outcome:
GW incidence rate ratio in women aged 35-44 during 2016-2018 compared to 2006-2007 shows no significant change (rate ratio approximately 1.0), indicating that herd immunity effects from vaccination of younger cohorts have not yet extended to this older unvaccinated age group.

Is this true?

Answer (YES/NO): NO